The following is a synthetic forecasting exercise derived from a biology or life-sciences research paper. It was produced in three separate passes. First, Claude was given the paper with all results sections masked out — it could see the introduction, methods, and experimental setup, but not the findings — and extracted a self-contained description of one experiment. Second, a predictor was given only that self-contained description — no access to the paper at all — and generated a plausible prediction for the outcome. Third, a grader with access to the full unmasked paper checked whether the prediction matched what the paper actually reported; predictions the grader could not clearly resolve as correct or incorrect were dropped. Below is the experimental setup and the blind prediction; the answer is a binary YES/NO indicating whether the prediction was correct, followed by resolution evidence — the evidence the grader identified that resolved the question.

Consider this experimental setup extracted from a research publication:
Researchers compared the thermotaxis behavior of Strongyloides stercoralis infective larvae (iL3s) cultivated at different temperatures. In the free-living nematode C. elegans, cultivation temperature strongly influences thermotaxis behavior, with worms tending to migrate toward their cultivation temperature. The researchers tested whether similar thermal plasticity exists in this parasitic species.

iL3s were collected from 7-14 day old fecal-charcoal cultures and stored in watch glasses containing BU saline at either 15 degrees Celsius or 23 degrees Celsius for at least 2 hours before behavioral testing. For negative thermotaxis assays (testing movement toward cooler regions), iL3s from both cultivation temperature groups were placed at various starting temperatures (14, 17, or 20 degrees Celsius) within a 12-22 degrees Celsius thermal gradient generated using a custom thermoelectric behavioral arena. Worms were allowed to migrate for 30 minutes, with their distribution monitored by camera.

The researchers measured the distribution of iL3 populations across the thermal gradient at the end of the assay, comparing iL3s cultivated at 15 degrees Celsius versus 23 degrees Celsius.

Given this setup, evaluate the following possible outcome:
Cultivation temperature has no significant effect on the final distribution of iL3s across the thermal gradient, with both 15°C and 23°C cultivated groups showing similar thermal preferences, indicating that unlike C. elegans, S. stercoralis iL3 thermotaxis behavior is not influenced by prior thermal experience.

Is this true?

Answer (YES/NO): NO